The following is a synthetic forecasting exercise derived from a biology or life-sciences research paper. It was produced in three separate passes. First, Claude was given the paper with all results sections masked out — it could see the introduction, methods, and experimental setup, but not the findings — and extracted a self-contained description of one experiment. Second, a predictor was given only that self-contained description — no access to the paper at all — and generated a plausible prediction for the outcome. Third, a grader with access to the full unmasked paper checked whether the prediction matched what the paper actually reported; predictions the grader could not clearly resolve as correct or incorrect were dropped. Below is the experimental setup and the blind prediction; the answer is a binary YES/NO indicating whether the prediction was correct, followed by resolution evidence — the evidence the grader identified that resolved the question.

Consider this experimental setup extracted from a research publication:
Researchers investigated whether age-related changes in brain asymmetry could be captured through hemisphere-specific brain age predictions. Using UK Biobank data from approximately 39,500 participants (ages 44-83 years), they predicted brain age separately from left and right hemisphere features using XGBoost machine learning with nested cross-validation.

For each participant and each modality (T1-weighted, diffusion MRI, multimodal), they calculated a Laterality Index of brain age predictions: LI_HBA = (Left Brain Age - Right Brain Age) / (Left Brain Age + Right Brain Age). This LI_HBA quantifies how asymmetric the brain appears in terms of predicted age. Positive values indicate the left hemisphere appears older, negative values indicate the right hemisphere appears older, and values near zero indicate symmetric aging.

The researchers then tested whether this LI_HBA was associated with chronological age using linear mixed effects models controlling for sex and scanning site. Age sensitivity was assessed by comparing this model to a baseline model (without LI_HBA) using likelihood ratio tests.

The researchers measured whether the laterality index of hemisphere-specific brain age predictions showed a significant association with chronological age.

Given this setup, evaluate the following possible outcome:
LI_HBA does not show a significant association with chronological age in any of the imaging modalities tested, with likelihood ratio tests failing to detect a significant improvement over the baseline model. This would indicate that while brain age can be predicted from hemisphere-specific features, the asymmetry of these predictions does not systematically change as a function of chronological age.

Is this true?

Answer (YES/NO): NO